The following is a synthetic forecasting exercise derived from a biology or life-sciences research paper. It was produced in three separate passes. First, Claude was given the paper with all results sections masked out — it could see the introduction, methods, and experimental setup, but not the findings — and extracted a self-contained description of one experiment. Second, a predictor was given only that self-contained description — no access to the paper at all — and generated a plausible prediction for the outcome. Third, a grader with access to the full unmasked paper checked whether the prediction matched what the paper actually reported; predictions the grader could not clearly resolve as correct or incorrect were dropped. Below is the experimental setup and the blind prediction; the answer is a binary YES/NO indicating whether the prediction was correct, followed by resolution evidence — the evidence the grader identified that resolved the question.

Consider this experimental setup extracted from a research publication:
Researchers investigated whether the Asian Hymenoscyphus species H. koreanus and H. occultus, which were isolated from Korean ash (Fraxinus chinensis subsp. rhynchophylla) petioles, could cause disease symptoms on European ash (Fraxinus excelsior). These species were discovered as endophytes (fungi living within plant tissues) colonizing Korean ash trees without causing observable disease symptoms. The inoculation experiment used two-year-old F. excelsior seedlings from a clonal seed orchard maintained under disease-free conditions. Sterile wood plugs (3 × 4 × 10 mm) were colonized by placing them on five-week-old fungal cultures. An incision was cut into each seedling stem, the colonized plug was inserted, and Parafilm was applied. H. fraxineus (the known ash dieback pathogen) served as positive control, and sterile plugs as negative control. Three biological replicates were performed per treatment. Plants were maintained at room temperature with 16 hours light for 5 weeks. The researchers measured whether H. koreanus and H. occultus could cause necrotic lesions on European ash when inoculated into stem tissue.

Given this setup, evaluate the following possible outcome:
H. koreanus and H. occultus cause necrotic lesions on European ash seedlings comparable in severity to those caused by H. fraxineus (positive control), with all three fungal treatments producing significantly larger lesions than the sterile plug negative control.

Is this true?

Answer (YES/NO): YES